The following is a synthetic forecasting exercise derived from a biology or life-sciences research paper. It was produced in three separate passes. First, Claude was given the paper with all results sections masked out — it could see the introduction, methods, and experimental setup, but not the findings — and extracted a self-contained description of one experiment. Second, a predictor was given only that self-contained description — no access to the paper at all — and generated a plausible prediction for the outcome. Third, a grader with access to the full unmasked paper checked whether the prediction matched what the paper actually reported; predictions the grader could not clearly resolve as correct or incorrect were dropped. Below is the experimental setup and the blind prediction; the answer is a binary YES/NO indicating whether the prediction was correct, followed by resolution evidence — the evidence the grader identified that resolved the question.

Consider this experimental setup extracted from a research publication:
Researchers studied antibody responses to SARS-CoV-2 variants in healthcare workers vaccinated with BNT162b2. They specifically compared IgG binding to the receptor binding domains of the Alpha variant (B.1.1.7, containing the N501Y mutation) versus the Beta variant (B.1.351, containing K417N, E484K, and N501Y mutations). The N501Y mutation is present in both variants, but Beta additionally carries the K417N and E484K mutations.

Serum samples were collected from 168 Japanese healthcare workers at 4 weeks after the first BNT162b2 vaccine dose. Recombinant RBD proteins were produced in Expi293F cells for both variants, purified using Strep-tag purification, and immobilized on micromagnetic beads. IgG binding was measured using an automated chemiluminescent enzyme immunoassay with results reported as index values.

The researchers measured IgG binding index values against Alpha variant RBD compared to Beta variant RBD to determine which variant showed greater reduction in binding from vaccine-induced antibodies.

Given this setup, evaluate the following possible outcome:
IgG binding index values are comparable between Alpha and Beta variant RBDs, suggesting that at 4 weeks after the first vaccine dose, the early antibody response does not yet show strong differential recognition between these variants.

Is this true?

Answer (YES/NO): NO